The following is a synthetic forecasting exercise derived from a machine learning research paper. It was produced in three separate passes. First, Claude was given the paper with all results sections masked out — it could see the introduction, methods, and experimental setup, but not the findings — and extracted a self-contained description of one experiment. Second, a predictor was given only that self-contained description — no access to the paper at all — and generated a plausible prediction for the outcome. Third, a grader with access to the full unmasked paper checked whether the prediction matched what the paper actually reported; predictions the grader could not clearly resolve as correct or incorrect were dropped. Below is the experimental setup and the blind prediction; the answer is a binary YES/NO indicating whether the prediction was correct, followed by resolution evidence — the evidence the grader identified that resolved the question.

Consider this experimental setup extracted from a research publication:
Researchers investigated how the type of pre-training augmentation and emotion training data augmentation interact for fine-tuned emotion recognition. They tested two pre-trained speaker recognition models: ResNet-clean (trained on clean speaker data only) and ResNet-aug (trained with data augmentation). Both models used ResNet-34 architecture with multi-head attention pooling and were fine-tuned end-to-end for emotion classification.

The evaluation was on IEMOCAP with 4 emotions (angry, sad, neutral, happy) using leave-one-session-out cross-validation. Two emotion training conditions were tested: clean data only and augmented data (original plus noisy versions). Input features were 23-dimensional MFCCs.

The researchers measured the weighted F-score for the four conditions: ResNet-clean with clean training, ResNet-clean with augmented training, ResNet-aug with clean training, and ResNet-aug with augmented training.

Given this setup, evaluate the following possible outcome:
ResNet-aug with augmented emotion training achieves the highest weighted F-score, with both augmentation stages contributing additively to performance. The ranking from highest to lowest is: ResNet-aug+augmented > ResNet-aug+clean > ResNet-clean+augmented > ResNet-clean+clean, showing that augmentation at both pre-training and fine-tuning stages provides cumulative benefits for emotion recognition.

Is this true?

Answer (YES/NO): NO